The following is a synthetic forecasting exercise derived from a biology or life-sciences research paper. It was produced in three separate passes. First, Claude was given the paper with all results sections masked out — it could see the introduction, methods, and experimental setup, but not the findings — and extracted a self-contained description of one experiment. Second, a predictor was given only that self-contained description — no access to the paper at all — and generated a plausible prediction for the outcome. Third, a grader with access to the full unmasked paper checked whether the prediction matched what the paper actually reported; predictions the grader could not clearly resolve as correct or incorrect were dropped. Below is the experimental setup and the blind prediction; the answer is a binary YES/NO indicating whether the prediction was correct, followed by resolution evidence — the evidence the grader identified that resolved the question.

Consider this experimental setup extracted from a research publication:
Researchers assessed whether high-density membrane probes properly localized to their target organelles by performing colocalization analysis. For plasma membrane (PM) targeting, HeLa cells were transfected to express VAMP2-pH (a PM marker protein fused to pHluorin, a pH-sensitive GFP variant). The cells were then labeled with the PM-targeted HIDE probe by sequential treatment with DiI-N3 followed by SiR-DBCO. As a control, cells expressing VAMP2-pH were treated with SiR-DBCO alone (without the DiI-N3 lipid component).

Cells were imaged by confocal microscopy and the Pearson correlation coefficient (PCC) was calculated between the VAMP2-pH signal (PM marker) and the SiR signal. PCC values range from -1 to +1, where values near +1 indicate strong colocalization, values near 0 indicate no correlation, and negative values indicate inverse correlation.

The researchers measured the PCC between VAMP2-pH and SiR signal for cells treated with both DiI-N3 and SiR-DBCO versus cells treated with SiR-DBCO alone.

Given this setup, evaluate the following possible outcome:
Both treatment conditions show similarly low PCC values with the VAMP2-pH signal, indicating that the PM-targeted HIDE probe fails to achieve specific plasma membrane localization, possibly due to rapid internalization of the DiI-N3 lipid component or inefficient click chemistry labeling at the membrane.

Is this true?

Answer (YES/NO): NO